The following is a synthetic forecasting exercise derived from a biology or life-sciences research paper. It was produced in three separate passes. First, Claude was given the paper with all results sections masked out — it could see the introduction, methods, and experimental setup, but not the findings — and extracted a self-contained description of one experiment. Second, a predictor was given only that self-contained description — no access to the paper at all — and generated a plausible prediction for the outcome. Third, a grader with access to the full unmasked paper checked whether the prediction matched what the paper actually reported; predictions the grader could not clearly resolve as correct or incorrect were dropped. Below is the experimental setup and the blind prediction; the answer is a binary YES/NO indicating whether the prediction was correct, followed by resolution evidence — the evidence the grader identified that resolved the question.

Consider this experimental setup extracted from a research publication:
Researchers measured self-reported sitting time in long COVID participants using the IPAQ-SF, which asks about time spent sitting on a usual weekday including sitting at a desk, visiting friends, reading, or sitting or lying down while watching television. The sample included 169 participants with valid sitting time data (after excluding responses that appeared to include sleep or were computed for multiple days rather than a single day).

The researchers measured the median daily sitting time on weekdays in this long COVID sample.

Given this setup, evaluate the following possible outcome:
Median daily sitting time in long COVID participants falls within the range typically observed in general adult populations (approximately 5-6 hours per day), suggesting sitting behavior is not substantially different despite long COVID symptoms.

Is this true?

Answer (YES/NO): NO